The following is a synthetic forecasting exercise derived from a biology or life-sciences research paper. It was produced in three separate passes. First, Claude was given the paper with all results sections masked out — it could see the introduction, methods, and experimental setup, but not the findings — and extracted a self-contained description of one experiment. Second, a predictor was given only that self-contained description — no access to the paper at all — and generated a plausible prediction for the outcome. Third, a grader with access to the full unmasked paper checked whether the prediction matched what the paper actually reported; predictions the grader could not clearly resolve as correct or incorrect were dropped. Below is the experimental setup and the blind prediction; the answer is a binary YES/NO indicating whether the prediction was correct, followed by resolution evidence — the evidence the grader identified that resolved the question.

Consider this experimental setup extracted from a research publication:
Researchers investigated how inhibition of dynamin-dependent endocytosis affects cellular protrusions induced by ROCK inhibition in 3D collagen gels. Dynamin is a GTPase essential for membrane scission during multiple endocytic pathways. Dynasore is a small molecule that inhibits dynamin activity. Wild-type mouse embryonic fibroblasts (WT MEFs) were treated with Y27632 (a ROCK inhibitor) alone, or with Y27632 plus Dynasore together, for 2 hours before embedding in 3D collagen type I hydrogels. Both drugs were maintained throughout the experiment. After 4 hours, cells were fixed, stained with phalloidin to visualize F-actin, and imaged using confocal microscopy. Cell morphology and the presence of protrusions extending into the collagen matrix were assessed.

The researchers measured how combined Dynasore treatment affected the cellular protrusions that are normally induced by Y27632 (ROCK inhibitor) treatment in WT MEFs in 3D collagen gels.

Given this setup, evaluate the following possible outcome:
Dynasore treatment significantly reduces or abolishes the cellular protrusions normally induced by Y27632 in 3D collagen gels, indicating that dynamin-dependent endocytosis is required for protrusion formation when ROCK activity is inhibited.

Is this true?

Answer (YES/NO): YES